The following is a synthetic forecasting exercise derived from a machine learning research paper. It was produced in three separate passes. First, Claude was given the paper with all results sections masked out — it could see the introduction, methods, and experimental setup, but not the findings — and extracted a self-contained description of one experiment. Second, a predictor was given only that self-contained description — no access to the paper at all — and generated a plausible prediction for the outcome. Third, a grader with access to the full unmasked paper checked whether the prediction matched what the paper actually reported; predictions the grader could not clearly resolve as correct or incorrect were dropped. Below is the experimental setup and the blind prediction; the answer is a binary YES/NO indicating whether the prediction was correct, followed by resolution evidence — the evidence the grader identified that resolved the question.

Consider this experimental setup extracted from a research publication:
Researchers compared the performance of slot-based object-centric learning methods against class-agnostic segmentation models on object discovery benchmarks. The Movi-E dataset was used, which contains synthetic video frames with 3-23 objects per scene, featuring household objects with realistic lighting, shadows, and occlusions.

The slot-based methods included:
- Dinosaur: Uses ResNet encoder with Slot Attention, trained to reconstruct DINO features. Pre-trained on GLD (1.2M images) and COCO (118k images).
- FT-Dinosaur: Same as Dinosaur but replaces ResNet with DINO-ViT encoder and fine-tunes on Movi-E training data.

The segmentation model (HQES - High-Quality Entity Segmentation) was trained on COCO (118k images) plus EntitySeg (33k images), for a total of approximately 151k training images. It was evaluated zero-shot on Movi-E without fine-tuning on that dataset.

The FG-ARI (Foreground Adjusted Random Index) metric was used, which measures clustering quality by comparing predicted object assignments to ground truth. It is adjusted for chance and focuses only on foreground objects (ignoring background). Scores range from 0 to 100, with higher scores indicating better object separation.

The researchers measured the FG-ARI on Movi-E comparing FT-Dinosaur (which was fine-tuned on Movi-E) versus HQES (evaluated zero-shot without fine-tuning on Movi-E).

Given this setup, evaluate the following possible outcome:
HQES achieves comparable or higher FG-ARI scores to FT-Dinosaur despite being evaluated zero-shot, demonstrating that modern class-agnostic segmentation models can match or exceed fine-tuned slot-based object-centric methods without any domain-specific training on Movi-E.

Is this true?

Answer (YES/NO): YES